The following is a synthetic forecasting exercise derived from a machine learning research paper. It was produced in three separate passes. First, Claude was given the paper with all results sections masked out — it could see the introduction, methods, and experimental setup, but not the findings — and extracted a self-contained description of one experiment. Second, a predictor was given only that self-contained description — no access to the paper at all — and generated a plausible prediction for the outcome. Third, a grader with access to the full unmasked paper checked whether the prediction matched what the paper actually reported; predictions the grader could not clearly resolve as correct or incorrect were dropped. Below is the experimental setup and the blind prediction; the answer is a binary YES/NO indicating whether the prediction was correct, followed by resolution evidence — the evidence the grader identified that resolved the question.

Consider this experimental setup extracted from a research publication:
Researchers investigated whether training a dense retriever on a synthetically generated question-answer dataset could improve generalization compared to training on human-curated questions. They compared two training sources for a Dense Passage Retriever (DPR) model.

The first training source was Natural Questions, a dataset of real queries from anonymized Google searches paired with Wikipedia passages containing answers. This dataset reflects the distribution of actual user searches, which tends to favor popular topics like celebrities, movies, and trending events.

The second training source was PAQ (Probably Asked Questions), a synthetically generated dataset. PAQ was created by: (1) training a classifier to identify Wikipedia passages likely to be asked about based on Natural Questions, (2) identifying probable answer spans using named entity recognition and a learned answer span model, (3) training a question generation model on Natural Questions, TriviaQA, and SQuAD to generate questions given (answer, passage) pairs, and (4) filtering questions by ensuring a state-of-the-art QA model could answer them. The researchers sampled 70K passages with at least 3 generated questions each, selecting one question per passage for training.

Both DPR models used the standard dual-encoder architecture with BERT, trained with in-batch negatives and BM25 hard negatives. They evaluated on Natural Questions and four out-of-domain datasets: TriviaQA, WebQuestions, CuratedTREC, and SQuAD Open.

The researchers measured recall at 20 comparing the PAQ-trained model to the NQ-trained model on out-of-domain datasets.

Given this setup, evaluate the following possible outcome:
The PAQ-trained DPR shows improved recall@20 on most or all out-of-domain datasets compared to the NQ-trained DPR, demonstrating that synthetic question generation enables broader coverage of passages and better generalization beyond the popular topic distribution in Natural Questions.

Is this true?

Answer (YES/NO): NO